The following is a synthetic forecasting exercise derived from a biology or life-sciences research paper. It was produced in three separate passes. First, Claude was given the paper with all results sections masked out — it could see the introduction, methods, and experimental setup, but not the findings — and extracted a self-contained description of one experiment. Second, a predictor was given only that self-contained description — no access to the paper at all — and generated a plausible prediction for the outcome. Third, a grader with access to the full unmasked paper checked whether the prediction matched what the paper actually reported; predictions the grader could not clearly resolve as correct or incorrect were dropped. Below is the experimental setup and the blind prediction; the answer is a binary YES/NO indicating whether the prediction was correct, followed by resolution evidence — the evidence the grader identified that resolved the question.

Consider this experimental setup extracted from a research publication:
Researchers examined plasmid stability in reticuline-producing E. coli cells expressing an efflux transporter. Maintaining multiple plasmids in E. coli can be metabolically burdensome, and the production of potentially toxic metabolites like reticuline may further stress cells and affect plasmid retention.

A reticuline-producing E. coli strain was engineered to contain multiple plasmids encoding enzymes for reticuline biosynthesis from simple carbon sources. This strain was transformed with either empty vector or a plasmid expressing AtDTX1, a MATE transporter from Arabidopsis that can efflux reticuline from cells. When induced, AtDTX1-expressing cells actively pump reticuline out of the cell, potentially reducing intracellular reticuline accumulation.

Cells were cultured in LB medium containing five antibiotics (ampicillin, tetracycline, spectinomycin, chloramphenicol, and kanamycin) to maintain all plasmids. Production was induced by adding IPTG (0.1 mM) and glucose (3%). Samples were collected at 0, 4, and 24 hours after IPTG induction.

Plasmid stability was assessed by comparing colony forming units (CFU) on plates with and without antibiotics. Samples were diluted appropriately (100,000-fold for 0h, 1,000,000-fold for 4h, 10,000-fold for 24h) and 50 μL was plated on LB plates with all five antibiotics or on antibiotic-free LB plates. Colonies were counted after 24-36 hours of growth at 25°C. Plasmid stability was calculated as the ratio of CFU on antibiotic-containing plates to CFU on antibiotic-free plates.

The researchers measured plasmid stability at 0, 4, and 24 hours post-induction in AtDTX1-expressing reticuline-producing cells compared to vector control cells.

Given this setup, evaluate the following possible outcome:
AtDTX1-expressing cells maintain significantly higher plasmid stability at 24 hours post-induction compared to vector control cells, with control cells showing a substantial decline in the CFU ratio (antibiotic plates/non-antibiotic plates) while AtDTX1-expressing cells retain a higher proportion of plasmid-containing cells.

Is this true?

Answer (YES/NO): YES